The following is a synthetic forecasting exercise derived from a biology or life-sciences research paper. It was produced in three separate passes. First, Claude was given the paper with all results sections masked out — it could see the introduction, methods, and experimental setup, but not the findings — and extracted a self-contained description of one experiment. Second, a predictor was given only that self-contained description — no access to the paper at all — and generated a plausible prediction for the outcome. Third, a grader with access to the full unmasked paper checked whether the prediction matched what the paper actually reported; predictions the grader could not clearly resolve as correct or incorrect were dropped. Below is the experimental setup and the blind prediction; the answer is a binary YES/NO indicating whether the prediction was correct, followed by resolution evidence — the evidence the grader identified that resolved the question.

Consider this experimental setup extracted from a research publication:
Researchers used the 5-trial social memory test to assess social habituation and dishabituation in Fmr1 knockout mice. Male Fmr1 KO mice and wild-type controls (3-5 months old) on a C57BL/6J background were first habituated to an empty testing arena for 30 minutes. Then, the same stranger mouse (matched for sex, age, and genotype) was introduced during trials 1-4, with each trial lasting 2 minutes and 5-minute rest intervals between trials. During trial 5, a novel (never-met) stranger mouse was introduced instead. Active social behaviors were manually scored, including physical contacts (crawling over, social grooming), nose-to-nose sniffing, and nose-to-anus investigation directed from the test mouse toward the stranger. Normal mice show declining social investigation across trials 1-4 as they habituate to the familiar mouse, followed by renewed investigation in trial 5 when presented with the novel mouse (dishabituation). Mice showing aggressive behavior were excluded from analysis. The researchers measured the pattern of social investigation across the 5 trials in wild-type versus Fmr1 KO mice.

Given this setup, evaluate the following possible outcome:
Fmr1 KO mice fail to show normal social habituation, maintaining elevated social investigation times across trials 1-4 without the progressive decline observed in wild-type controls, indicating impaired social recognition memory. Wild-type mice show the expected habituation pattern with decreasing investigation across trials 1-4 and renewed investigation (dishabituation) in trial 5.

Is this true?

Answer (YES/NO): NO